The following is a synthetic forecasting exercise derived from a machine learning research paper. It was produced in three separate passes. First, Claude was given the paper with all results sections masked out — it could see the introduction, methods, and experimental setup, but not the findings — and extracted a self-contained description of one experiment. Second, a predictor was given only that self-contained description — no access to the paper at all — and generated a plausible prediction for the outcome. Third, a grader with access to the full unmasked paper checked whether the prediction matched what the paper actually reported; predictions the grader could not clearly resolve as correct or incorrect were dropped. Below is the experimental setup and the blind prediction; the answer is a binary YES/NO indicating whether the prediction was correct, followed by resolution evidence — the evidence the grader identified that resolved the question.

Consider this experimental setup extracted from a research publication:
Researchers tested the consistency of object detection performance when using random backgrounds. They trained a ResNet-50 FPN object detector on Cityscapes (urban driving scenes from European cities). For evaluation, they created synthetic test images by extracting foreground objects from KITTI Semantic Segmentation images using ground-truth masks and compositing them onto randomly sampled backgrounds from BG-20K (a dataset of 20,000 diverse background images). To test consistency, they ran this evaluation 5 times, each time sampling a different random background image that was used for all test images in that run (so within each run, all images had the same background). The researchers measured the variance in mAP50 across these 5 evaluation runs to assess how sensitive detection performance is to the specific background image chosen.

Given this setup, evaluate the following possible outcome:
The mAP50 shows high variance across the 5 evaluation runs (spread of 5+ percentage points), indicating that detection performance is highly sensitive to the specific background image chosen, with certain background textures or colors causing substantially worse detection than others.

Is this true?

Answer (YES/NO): YES